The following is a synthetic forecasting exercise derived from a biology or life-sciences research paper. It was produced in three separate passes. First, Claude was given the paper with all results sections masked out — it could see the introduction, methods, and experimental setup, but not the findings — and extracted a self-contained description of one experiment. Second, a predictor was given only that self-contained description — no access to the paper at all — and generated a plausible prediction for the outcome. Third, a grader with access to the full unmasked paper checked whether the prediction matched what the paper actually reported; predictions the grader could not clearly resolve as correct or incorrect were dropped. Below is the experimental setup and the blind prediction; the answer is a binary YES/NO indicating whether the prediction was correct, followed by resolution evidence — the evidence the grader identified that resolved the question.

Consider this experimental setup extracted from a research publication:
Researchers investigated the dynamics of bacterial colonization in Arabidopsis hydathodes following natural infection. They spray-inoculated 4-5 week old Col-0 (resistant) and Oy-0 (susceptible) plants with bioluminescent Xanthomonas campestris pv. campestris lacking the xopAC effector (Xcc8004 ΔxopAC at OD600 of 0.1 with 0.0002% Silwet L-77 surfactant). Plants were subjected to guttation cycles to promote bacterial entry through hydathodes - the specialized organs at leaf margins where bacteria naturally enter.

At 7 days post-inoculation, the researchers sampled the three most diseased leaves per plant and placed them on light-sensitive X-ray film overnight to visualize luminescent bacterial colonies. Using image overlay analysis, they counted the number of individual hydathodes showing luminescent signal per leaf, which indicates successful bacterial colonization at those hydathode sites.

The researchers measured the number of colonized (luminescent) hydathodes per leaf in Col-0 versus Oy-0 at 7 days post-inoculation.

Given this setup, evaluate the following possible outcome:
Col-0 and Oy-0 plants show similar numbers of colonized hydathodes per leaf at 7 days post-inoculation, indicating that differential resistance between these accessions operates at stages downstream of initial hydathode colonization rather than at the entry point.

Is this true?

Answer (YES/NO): NO